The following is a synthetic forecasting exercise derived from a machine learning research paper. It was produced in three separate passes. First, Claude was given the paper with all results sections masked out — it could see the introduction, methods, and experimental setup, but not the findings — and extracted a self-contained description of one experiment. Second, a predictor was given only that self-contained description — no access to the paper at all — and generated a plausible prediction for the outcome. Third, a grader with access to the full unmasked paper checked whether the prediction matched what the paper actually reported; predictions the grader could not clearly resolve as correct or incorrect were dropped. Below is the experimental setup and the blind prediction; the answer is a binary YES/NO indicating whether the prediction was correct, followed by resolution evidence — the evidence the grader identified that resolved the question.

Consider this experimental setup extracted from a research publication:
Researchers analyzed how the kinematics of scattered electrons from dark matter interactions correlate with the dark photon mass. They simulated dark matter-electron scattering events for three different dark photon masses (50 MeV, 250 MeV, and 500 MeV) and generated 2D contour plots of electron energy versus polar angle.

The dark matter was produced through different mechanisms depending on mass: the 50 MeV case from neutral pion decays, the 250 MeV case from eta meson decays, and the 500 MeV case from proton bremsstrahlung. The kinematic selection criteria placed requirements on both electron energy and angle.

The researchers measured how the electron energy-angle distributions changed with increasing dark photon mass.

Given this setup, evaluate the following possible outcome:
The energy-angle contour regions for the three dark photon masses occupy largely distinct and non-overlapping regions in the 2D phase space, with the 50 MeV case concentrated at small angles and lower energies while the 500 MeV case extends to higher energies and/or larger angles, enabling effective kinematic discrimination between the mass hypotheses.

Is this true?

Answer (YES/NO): NO